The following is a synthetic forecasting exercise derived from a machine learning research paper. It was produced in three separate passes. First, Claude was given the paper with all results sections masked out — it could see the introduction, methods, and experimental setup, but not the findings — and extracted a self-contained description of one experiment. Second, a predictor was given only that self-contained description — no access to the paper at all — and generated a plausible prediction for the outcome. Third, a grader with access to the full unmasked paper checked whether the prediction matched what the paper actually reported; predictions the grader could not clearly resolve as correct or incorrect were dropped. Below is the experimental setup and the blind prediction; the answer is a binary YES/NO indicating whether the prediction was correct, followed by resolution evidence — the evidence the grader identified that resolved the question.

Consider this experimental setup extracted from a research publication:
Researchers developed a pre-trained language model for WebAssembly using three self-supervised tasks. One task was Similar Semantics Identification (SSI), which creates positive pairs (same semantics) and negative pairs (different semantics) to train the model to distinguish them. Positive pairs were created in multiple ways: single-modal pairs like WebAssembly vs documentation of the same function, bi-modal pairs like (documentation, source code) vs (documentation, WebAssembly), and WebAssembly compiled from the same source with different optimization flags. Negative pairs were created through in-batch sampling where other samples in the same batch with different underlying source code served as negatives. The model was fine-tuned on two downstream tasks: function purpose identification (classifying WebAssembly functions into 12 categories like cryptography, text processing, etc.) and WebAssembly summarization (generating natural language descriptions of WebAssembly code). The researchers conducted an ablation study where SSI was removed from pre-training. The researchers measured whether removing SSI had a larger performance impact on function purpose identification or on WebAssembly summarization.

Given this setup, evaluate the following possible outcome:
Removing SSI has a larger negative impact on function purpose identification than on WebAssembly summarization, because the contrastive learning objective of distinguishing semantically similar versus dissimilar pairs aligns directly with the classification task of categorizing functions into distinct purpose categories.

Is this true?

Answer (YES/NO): NO